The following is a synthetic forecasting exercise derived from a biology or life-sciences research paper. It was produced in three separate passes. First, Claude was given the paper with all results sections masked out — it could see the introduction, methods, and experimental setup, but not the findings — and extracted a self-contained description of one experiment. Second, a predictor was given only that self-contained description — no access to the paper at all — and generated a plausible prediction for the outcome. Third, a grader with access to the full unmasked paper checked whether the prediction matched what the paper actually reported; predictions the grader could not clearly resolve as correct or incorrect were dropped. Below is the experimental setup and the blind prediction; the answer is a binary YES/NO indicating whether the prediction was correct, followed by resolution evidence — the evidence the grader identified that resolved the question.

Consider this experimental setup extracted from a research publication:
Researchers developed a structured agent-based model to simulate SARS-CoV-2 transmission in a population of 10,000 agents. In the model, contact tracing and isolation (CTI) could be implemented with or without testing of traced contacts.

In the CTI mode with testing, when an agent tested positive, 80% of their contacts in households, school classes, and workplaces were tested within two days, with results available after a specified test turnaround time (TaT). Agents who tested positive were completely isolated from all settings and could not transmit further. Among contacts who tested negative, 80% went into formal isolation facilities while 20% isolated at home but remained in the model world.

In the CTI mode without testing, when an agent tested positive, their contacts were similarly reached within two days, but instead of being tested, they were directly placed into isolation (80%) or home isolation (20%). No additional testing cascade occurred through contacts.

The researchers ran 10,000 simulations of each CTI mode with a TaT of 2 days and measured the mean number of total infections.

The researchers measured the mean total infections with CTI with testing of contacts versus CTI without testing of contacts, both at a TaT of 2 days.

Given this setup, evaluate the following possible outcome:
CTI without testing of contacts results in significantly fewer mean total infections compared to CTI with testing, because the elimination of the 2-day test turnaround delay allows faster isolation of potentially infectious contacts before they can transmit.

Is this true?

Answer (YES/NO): NO